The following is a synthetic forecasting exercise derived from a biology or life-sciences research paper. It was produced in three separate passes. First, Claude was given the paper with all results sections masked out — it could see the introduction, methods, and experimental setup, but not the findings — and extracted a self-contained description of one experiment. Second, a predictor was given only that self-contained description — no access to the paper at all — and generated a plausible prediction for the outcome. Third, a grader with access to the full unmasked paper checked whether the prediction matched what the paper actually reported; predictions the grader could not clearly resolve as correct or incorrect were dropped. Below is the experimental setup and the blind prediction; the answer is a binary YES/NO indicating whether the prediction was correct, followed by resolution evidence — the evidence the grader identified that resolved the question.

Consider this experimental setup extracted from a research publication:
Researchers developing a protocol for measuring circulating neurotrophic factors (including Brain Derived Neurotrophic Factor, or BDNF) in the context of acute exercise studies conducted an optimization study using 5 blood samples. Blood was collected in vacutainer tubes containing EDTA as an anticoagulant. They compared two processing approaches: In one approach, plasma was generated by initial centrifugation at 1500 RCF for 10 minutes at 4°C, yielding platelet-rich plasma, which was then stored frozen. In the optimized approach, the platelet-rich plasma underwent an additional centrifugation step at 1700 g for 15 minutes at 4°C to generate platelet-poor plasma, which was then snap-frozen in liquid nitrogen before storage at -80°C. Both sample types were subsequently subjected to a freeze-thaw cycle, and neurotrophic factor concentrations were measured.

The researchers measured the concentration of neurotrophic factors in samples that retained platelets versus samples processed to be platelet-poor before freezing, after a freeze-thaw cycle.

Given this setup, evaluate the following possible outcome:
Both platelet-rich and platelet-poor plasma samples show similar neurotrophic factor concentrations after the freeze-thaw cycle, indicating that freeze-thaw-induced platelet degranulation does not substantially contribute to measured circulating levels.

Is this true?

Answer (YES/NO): NO